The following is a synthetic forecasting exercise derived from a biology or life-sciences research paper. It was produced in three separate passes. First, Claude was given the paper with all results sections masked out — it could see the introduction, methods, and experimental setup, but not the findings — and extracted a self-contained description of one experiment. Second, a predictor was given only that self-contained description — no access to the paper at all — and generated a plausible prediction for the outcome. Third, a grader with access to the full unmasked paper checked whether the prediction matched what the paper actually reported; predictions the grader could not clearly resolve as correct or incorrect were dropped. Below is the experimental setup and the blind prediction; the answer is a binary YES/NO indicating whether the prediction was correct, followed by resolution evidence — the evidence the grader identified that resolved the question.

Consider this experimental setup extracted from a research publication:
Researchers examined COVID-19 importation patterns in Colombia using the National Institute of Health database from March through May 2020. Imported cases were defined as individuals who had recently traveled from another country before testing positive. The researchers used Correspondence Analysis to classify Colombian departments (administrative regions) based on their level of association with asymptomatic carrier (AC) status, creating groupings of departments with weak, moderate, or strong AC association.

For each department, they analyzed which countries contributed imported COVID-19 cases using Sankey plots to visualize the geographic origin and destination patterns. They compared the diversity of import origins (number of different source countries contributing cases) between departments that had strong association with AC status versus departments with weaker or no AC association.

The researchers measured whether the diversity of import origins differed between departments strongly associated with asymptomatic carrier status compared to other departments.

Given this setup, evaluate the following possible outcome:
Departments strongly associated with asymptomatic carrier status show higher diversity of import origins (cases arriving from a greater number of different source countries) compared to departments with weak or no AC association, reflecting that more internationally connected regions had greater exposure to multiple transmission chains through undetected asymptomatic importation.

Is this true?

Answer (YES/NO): NO